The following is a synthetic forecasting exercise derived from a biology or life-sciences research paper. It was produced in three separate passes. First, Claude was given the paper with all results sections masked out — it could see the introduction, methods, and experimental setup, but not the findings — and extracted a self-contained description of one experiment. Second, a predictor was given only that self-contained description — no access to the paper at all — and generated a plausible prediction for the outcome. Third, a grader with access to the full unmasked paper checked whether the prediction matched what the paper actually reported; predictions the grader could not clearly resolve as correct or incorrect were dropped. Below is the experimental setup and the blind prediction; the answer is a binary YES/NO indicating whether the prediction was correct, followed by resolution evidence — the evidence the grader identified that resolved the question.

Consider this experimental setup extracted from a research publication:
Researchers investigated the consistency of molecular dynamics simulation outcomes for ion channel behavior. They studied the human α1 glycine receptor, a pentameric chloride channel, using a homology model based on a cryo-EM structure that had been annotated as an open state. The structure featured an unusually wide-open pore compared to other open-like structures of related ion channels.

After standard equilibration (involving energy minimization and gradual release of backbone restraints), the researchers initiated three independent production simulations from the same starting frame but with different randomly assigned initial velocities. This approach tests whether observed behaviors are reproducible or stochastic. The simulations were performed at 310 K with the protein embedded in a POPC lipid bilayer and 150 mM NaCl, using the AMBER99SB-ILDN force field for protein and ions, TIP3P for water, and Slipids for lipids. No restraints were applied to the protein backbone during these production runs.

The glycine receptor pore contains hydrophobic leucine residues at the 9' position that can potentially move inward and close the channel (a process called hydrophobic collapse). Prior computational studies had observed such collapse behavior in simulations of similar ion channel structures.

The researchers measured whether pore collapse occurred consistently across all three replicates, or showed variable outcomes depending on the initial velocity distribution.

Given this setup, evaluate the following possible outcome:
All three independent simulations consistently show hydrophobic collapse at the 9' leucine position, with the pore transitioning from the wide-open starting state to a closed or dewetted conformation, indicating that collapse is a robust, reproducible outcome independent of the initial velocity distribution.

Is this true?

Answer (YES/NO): YES